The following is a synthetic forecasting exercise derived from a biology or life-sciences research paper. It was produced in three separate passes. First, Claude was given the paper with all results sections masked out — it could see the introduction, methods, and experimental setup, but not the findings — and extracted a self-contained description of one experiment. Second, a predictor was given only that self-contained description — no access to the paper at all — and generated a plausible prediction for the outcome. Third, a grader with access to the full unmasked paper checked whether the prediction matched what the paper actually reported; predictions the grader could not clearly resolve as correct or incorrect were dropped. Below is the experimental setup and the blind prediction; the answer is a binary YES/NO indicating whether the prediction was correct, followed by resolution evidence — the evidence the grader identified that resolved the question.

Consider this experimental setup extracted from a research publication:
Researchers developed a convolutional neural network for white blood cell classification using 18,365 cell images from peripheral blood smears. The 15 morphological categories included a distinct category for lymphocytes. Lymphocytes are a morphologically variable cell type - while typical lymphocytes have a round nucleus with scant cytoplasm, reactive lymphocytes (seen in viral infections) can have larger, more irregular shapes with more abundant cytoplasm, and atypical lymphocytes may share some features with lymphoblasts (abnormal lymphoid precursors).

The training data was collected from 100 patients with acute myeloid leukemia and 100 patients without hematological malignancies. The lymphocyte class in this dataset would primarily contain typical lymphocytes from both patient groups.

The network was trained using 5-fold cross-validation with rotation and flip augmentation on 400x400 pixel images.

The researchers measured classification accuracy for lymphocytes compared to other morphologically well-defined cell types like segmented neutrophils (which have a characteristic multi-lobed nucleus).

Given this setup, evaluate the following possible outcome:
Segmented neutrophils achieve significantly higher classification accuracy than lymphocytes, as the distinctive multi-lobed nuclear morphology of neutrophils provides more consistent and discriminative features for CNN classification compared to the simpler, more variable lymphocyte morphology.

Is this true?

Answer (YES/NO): NO